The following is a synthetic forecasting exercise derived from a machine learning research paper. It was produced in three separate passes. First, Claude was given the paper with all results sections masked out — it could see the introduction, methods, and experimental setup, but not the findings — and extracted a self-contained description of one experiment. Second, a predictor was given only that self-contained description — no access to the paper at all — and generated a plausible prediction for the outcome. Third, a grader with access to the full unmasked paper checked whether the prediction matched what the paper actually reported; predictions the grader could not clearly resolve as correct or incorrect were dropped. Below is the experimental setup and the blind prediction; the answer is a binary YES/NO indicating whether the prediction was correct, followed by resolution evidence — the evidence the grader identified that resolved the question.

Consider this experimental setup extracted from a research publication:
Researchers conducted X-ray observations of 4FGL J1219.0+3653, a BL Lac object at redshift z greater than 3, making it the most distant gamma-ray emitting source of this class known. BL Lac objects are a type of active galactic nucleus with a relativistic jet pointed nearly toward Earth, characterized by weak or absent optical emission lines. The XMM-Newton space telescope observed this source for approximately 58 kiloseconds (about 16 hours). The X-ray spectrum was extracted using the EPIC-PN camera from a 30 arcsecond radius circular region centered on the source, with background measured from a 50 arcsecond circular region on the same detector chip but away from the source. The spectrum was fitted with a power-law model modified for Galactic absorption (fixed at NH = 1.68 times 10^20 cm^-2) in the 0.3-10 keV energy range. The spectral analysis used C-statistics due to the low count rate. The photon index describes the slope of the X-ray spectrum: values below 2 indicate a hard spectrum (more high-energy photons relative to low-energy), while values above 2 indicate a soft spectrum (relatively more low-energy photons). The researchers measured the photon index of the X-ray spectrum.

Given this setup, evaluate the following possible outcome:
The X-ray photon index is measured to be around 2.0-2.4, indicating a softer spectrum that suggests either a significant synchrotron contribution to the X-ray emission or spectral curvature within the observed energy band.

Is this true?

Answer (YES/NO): YES